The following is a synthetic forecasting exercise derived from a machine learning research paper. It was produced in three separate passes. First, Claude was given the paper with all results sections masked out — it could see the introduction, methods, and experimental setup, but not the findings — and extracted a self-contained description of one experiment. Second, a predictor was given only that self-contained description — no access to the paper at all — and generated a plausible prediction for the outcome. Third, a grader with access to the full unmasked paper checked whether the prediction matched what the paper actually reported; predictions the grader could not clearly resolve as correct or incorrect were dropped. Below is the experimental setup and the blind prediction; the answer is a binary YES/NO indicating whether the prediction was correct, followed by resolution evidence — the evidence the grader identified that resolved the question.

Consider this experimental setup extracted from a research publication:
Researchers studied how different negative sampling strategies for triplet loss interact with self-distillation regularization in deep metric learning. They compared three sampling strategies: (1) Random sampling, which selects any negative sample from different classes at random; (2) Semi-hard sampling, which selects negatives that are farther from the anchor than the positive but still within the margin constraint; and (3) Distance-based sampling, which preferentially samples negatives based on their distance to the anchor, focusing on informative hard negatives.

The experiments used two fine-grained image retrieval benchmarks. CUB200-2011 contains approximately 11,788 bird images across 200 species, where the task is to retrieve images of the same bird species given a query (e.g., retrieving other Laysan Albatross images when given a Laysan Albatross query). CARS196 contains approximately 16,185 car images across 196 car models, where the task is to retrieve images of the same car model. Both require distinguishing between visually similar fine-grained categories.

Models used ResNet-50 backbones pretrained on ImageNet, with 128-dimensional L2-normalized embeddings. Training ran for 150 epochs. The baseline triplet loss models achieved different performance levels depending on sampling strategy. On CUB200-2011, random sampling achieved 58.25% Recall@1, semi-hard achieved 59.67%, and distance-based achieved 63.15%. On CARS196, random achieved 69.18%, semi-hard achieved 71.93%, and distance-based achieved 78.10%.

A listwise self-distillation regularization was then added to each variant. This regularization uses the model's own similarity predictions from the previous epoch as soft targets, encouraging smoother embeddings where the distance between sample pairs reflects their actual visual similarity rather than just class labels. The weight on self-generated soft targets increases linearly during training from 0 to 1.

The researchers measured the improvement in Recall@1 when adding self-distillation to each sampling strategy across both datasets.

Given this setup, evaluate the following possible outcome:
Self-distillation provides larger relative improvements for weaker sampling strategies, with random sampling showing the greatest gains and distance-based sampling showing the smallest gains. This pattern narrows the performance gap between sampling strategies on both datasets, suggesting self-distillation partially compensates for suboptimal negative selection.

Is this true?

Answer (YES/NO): YES